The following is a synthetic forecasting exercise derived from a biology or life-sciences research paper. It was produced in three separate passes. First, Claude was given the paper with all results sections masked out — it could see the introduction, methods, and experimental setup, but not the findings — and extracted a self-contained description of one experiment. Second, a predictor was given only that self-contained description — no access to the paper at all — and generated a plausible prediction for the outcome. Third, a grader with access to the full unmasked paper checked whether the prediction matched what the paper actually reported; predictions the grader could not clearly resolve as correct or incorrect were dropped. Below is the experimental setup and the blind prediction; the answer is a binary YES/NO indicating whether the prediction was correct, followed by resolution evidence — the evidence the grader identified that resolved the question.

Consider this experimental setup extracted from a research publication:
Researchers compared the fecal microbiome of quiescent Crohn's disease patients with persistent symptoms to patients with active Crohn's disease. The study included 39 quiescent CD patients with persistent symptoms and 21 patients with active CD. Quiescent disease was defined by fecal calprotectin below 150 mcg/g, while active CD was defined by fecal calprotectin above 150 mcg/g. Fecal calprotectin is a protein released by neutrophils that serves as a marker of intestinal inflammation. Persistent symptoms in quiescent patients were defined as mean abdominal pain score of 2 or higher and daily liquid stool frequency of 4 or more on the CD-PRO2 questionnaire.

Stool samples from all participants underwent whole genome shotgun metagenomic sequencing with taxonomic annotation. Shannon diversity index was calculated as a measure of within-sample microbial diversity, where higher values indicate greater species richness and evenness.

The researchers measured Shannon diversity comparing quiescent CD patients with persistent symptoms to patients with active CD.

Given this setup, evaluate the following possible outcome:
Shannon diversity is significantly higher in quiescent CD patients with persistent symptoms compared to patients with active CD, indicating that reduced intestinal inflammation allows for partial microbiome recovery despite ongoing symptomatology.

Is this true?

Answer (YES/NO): NO